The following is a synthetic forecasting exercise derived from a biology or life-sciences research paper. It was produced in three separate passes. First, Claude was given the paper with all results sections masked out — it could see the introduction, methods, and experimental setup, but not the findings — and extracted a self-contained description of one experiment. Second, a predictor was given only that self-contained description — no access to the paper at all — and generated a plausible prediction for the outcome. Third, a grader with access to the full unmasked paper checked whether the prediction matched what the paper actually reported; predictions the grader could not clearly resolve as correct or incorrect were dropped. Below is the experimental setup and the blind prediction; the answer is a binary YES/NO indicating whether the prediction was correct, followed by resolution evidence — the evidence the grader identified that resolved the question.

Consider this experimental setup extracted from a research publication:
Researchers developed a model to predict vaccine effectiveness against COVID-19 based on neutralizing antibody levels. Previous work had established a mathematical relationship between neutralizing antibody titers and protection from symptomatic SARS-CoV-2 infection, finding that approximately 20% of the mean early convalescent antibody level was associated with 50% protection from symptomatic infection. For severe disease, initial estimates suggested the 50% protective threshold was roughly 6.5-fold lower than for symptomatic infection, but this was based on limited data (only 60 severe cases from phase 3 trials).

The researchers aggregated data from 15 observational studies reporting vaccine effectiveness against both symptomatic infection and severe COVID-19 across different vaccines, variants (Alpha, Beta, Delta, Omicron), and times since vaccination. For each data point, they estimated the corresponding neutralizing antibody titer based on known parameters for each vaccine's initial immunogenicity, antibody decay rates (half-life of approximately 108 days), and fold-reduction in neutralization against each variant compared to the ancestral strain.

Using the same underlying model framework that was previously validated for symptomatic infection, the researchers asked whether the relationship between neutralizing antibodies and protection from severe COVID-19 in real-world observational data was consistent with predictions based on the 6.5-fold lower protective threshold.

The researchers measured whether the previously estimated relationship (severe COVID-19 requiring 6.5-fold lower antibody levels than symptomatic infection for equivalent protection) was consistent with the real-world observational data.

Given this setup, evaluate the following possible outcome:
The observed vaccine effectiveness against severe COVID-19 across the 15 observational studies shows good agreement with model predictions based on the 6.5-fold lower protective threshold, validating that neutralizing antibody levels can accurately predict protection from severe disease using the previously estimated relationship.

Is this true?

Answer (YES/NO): YES